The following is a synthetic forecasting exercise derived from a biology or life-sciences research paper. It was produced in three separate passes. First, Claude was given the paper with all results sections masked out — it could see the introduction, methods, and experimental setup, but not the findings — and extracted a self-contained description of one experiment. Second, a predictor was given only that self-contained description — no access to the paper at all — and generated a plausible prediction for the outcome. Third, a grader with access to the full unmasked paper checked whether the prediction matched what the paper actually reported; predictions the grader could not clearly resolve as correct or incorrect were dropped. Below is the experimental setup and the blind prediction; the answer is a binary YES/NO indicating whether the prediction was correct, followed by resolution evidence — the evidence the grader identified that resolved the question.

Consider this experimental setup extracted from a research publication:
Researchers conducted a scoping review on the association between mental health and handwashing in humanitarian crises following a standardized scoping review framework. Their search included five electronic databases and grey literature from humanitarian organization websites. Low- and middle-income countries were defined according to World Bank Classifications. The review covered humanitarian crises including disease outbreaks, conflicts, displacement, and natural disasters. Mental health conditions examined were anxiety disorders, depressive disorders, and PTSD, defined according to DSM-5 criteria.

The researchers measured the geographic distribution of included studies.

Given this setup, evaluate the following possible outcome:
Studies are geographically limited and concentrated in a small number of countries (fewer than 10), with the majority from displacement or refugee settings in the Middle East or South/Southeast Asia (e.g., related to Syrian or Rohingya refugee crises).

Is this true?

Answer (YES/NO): NO